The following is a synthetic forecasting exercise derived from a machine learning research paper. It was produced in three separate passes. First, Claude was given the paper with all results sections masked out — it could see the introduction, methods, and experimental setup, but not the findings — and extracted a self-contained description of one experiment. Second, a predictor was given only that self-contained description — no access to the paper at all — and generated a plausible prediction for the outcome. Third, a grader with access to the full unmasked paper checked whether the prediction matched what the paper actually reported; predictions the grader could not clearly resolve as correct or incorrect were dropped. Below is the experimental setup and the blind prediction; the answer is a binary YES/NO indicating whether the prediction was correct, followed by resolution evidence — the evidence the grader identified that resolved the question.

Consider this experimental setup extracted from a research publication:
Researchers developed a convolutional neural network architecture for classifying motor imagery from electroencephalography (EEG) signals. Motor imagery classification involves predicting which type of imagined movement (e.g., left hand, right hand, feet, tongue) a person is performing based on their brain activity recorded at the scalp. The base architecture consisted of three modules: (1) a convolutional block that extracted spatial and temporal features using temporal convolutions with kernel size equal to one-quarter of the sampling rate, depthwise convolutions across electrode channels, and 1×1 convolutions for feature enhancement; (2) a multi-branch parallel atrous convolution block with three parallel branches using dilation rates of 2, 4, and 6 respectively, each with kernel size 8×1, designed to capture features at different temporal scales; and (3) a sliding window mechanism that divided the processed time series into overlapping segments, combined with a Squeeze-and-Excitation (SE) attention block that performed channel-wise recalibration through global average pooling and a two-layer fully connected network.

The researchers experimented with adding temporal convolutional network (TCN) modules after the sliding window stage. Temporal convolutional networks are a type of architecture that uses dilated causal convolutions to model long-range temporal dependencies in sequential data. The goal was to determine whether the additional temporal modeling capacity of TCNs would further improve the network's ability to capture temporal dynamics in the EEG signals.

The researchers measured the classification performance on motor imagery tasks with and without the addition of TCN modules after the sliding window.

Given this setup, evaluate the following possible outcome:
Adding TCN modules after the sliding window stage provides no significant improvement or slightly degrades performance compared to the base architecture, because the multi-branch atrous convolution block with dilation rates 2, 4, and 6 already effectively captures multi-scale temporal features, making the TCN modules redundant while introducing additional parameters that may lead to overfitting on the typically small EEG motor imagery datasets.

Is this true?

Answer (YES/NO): YES